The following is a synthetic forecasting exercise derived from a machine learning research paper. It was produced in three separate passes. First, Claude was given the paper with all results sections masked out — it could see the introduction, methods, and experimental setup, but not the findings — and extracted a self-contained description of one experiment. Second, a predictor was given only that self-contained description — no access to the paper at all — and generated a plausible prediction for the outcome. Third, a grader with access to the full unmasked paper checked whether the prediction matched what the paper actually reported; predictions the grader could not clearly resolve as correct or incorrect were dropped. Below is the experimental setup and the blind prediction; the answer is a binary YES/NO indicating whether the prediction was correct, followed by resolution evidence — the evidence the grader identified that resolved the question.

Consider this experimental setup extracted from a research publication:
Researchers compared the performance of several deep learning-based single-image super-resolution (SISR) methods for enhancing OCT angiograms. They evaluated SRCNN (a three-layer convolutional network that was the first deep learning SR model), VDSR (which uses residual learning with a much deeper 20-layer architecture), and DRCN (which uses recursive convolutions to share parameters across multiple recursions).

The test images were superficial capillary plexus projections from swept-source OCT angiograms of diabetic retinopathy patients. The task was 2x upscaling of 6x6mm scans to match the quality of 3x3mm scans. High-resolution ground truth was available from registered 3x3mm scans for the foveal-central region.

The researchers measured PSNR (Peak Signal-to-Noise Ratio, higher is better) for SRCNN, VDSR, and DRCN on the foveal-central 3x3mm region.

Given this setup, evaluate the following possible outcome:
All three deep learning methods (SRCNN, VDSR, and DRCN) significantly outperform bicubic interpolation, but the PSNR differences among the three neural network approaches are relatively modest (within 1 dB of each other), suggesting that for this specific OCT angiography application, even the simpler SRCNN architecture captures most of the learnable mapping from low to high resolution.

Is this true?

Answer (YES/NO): NO